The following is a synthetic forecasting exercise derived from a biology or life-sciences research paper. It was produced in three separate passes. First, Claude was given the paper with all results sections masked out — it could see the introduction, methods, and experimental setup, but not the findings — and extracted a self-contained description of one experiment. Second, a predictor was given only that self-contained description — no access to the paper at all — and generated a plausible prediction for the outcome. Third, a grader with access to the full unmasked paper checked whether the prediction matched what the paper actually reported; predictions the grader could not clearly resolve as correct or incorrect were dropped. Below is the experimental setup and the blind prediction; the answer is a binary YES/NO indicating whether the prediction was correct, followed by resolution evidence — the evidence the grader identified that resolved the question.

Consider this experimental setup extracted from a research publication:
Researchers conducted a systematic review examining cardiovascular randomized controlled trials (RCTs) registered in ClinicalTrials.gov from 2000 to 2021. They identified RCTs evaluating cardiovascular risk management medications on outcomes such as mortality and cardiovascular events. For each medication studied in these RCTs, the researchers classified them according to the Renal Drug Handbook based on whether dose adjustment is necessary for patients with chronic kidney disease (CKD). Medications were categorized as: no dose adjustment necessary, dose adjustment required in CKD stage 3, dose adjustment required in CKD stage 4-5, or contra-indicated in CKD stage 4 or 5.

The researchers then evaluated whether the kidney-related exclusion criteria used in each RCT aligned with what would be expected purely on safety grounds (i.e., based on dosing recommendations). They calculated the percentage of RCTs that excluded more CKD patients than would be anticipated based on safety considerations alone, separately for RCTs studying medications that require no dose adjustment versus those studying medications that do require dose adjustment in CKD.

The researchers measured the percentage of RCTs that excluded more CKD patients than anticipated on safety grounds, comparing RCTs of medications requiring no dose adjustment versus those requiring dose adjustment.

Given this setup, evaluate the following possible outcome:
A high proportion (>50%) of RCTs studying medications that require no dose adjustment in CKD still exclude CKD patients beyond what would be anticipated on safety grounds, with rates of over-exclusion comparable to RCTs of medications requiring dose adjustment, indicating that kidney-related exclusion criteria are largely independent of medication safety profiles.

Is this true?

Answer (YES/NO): NO